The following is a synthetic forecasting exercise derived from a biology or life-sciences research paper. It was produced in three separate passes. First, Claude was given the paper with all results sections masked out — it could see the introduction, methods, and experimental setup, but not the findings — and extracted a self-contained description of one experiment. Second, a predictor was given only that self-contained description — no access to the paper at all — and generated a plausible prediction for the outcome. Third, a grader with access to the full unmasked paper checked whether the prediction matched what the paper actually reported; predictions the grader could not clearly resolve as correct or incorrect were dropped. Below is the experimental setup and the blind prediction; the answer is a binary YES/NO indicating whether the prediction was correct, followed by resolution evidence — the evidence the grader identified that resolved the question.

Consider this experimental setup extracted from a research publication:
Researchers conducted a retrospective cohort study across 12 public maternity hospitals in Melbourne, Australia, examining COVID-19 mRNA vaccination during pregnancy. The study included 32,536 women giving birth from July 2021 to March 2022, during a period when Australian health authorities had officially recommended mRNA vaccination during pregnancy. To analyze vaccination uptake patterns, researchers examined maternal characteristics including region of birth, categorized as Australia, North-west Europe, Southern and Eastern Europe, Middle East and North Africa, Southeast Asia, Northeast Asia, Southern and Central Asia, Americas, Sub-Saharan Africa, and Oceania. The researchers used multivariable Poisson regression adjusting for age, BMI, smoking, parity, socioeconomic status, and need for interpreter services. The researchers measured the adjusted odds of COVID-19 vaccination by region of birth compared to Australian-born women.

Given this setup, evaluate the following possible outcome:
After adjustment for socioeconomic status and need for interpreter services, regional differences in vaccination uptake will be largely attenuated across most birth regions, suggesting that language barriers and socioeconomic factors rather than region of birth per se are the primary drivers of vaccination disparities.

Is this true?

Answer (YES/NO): NO